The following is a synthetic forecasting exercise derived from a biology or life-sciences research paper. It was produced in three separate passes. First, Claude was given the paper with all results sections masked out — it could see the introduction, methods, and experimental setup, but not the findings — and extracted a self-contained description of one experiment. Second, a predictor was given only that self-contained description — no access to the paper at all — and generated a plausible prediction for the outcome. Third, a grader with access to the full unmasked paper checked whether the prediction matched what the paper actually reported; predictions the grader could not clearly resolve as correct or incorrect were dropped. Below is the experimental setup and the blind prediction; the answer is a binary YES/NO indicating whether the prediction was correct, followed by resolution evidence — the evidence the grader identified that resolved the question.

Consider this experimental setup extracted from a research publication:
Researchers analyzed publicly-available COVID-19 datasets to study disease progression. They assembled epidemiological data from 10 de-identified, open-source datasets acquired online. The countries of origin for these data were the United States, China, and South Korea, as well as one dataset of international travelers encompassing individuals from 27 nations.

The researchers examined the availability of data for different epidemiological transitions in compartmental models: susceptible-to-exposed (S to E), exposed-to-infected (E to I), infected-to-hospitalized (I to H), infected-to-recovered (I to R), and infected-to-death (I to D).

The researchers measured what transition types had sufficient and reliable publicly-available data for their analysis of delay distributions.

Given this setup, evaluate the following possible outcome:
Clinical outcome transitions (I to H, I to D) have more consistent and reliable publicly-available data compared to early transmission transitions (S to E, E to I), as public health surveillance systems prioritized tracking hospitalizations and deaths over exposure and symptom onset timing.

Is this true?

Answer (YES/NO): YES